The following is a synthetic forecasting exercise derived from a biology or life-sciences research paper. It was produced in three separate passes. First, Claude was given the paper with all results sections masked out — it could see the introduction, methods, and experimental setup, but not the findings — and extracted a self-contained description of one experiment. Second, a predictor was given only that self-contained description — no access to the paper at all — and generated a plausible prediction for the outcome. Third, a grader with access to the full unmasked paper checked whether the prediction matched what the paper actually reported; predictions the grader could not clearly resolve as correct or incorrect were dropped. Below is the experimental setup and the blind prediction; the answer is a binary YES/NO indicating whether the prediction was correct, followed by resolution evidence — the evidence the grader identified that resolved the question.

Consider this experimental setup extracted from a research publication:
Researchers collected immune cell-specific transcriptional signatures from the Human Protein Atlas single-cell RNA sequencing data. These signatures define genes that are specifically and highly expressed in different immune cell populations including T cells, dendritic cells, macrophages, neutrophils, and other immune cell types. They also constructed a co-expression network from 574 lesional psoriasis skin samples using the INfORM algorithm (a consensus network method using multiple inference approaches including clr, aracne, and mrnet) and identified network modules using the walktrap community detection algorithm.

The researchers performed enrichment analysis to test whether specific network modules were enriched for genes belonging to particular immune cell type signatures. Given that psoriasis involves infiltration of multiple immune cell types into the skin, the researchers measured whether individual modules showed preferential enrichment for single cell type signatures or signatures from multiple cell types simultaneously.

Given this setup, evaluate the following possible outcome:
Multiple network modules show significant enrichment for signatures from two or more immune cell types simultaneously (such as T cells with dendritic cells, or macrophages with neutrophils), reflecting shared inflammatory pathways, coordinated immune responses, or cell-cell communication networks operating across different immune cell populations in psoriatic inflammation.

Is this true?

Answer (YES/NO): NO